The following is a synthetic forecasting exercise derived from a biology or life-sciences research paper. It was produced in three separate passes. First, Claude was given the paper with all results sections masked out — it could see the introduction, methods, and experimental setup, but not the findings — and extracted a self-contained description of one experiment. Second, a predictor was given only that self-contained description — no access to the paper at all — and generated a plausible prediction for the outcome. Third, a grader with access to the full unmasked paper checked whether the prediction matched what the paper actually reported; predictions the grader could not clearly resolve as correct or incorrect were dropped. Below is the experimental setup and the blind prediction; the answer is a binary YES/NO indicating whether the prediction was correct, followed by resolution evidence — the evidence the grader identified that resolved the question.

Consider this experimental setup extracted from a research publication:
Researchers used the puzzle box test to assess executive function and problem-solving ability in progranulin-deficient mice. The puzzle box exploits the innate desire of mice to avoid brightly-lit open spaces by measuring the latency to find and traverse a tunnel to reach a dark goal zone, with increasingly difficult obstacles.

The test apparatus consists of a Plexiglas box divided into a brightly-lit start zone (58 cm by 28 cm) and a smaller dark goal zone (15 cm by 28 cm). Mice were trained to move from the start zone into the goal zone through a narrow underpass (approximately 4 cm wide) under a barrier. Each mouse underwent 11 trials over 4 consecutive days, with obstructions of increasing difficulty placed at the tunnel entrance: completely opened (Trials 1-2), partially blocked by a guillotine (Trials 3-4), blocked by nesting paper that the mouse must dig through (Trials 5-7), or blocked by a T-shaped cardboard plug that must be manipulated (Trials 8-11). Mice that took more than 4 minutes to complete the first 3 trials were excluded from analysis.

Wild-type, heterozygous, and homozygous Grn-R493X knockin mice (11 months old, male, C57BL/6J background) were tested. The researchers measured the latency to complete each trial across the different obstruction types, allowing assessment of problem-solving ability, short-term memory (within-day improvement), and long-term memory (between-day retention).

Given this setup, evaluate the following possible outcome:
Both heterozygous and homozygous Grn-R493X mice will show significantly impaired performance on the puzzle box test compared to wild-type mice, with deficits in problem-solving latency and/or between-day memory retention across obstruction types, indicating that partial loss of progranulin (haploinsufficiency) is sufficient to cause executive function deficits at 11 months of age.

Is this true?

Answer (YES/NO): NO